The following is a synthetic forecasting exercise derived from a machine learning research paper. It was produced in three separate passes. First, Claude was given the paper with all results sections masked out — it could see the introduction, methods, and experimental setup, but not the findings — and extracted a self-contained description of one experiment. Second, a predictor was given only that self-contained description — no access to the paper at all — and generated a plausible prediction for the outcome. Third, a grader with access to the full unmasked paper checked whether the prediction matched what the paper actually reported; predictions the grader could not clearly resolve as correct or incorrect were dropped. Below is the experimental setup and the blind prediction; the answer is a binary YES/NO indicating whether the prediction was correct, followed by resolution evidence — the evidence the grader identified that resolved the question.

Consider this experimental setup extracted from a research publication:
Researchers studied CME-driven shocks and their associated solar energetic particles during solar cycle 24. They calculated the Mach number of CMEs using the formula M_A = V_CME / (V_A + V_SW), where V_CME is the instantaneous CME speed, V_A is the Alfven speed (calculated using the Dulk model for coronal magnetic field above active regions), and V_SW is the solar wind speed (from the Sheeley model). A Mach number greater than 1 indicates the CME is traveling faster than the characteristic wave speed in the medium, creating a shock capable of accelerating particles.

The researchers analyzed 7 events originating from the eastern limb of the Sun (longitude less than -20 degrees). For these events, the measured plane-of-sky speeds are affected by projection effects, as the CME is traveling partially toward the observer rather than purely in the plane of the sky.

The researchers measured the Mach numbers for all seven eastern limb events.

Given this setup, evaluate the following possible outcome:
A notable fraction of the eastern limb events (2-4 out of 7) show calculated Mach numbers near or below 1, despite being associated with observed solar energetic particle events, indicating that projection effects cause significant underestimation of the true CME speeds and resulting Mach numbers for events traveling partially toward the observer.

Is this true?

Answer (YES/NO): NO